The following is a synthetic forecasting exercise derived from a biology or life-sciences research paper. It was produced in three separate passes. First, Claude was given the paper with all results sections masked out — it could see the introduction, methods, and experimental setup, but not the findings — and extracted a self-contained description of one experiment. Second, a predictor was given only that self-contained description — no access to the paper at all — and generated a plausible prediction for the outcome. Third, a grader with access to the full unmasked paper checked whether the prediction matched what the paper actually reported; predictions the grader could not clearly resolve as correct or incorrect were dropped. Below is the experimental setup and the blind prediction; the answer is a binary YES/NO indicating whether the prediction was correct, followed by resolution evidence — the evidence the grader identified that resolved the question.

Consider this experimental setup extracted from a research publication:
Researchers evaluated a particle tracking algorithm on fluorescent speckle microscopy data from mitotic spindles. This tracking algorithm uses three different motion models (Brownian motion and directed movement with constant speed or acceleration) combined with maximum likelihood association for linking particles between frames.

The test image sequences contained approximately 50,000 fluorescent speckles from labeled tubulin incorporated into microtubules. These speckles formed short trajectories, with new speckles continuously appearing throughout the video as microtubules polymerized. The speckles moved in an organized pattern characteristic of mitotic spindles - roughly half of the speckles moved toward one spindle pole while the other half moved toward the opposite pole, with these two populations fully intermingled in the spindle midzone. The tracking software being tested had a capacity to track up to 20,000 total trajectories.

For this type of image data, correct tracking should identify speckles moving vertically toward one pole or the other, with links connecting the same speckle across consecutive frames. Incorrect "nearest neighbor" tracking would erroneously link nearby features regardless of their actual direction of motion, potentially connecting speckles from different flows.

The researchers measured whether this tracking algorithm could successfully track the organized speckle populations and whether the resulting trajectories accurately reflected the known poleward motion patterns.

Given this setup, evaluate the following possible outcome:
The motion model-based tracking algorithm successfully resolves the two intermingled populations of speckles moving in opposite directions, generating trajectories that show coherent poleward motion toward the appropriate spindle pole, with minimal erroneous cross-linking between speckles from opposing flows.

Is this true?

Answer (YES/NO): NO